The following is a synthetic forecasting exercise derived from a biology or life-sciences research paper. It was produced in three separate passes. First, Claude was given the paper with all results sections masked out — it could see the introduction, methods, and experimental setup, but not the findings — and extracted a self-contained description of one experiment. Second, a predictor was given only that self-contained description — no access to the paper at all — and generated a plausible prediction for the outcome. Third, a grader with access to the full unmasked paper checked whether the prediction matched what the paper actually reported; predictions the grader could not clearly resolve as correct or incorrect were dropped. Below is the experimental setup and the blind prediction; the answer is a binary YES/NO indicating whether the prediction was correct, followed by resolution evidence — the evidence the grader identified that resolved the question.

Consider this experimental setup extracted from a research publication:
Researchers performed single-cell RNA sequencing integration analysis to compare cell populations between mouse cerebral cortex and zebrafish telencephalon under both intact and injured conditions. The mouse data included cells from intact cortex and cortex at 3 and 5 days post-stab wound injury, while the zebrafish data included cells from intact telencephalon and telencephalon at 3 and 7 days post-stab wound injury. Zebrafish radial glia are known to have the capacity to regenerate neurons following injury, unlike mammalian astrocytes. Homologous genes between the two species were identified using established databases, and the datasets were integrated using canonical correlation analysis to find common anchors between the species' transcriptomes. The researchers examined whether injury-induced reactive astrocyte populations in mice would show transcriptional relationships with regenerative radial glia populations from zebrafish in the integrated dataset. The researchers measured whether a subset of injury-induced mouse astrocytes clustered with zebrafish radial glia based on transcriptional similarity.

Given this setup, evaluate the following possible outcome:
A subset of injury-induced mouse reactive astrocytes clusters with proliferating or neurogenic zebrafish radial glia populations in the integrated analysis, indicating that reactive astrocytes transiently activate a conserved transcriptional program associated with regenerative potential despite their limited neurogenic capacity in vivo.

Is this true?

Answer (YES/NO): YES